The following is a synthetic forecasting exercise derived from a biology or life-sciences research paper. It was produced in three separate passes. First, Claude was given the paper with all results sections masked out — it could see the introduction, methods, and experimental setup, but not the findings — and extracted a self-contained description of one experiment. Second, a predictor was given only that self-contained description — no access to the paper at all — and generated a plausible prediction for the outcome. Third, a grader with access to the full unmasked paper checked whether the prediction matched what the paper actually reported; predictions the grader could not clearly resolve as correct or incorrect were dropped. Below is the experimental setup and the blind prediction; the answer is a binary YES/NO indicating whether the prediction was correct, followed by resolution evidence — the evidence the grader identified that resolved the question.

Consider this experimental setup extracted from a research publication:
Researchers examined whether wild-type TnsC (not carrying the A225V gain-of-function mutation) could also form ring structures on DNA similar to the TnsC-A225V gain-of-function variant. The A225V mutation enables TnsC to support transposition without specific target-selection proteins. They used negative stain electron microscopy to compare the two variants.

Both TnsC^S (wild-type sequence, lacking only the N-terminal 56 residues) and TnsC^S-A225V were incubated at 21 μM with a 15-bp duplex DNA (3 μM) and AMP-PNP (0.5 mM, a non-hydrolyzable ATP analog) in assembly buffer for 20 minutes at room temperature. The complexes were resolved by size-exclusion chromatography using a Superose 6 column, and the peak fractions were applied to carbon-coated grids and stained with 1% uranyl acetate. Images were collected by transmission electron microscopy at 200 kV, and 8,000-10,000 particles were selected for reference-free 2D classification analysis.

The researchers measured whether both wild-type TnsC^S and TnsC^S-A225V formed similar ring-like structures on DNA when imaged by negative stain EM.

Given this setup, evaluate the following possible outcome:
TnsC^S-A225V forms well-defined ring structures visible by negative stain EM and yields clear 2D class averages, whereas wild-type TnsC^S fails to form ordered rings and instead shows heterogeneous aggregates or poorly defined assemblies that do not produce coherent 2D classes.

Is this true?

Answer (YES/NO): NO